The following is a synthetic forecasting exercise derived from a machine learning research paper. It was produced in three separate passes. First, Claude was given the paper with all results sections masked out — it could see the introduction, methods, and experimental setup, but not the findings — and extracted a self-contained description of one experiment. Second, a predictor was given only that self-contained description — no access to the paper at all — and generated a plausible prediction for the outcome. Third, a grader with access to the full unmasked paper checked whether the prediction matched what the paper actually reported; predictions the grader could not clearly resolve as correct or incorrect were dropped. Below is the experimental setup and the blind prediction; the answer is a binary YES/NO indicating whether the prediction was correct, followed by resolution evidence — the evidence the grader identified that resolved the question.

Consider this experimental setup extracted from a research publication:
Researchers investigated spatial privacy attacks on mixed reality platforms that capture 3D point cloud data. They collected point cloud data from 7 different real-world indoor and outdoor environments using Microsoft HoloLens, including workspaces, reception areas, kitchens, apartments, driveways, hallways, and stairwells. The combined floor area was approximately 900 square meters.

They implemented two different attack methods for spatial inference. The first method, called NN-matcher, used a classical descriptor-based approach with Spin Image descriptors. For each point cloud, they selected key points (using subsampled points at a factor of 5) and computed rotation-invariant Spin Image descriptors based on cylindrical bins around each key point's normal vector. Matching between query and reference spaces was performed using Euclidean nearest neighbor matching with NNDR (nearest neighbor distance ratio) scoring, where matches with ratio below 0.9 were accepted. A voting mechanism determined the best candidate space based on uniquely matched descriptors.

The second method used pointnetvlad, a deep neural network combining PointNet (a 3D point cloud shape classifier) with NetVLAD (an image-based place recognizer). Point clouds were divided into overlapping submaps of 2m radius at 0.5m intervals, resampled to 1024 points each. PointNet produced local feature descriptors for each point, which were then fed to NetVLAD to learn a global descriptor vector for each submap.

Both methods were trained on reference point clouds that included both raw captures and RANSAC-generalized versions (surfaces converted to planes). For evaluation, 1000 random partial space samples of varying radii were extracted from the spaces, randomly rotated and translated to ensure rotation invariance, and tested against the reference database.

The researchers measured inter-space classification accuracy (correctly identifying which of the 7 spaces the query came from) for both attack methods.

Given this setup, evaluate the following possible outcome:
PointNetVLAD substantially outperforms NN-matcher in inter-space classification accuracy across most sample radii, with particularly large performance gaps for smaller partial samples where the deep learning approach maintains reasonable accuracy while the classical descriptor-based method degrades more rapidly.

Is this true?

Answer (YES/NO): NO